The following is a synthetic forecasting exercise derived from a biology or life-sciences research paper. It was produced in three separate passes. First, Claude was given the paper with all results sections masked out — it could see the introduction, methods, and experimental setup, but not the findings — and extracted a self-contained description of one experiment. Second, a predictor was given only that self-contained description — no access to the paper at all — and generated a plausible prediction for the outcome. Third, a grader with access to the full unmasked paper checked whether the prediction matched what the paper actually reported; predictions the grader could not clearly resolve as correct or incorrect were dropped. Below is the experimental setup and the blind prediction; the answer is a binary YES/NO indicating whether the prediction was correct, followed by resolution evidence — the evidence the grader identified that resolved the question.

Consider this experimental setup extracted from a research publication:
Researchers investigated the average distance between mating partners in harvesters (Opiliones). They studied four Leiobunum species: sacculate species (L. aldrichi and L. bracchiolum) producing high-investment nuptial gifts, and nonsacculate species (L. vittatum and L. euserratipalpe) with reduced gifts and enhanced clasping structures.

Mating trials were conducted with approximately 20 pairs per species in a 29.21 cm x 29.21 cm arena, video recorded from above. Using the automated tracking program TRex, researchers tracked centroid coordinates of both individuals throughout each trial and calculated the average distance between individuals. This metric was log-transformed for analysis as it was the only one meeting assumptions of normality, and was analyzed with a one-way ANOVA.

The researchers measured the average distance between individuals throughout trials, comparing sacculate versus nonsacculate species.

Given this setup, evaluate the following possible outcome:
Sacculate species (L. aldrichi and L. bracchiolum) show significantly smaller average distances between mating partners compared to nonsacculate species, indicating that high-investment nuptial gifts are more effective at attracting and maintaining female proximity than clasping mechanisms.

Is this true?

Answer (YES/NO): NO